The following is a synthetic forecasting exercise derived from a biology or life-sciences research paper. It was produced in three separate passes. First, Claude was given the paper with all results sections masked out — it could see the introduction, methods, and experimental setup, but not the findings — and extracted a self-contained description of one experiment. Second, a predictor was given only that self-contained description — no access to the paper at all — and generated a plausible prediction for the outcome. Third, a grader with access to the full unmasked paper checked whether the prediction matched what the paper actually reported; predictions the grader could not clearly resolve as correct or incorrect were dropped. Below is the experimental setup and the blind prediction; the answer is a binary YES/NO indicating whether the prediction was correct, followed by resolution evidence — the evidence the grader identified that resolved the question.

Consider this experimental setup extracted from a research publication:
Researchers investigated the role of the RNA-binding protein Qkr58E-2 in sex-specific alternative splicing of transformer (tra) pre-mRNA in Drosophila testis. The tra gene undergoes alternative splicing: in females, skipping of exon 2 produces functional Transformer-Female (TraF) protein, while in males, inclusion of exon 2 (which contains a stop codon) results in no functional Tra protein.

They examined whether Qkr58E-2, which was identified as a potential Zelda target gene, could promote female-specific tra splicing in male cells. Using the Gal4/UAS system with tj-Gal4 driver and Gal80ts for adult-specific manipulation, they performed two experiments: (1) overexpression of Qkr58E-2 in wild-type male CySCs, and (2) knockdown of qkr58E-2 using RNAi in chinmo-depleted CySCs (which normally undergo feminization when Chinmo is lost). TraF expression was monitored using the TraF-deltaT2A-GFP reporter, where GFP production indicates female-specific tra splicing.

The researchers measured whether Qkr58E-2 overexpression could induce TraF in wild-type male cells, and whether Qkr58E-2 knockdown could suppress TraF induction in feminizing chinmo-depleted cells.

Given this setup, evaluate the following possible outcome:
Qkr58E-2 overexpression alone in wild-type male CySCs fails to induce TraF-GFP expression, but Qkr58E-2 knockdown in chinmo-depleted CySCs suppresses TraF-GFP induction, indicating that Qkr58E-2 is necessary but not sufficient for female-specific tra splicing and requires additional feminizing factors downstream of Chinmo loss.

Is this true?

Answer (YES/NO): NO